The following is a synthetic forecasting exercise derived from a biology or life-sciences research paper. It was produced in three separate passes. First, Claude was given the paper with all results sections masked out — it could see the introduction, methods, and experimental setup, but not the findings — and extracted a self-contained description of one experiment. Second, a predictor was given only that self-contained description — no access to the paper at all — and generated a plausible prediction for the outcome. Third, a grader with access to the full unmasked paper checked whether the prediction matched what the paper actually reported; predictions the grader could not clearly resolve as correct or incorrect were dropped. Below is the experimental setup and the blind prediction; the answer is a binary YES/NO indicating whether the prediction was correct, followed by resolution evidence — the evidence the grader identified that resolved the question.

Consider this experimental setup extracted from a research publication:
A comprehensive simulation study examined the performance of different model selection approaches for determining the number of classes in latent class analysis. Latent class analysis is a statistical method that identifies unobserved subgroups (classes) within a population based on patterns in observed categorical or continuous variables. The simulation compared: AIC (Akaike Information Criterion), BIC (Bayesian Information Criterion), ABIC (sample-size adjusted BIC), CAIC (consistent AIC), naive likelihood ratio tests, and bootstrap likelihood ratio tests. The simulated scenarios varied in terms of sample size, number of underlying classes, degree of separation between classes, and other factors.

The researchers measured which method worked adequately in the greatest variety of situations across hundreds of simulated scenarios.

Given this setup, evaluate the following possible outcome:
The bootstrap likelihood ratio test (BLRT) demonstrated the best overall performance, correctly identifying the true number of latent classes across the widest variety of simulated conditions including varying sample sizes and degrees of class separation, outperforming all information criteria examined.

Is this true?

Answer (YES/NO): YES